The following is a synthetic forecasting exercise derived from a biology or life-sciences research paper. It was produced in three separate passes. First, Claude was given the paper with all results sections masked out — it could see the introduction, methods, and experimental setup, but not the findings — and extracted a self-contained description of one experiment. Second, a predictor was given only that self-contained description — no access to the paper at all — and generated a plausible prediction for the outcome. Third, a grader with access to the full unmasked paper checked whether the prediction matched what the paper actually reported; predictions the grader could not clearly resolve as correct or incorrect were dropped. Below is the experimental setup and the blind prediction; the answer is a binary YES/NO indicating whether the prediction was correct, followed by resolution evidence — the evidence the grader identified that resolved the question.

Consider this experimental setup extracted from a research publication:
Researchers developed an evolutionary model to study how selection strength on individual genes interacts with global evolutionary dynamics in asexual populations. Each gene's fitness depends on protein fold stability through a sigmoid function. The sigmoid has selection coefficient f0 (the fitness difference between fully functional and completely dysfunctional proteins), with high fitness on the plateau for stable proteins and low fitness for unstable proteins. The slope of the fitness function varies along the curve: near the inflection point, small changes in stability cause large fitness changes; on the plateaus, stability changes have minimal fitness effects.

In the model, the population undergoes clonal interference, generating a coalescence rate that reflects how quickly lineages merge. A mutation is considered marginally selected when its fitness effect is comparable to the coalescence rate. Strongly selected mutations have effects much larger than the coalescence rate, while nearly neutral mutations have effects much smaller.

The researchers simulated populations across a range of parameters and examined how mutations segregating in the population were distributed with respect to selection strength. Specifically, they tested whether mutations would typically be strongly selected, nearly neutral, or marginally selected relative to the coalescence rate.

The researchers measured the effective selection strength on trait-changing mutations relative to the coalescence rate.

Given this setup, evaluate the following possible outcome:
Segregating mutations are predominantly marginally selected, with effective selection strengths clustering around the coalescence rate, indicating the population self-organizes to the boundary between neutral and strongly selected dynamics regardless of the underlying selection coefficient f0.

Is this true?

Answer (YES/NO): YES